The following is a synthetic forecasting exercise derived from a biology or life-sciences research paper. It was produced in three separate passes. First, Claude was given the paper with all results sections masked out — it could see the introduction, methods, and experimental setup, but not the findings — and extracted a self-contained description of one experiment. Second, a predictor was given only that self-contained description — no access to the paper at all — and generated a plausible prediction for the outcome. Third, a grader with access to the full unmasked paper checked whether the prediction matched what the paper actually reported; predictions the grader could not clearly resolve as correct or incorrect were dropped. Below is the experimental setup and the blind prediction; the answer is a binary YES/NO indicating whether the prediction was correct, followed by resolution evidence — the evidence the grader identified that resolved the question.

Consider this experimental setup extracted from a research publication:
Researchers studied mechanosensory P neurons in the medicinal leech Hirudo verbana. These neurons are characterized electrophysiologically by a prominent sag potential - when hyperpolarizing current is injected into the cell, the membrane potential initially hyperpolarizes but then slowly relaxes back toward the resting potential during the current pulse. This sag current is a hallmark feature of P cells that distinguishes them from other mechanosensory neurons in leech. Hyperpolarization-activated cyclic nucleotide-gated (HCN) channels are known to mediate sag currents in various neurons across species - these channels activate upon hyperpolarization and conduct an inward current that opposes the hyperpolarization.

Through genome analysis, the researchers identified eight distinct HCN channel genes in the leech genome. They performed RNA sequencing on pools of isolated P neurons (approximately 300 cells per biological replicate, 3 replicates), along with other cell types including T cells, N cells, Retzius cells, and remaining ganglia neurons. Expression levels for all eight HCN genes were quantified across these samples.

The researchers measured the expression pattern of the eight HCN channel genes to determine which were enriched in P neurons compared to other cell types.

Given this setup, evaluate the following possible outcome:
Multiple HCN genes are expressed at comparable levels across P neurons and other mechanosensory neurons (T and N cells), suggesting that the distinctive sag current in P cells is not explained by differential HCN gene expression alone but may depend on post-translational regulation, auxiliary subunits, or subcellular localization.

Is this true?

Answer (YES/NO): NO